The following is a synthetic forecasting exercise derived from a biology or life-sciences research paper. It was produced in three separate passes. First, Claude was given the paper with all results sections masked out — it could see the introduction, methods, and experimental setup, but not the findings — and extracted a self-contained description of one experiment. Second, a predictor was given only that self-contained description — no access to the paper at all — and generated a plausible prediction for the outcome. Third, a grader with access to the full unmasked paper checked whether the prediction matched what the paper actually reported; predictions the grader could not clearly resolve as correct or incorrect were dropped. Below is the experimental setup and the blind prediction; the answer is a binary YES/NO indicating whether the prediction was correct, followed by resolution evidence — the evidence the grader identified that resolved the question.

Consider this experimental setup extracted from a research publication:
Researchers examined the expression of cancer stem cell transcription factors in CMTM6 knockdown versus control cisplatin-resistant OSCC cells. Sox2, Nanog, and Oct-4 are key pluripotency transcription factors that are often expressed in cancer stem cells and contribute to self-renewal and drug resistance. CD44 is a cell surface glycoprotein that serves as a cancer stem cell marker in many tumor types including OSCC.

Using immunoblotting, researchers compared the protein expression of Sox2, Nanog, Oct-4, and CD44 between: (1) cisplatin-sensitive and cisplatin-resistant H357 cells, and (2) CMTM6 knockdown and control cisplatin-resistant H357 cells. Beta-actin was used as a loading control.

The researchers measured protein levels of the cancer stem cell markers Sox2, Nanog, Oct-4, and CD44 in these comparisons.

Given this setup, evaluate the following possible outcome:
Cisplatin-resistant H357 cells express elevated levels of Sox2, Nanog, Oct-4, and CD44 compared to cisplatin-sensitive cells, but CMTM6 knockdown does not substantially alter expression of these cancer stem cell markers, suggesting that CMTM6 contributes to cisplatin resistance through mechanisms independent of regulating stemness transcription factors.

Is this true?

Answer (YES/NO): NO